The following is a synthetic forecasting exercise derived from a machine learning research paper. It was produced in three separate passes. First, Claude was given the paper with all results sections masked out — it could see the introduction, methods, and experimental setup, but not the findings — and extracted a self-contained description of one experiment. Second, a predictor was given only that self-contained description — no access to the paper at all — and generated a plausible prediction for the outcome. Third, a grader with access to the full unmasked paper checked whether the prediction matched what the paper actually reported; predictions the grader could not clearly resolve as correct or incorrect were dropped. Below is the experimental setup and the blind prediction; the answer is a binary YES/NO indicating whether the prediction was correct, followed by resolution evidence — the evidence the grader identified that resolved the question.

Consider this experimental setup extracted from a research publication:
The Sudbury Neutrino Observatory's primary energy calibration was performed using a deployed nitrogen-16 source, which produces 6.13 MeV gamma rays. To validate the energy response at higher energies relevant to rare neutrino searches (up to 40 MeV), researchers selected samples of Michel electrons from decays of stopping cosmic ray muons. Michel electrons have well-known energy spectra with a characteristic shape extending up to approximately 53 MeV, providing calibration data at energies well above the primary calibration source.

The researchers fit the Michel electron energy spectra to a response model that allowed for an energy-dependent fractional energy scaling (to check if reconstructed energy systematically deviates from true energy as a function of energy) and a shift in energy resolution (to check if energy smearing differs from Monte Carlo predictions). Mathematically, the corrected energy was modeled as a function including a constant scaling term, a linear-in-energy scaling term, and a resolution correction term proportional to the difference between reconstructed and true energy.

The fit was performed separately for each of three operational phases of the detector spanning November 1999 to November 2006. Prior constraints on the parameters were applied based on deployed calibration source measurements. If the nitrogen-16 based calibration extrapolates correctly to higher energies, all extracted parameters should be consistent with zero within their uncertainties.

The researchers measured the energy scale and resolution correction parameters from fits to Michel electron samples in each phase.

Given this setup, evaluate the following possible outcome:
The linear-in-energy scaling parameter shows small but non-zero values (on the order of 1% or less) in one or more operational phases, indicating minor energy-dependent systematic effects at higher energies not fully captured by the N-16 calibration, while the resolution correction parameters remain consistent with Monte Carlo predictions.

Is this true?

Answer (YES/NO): NO